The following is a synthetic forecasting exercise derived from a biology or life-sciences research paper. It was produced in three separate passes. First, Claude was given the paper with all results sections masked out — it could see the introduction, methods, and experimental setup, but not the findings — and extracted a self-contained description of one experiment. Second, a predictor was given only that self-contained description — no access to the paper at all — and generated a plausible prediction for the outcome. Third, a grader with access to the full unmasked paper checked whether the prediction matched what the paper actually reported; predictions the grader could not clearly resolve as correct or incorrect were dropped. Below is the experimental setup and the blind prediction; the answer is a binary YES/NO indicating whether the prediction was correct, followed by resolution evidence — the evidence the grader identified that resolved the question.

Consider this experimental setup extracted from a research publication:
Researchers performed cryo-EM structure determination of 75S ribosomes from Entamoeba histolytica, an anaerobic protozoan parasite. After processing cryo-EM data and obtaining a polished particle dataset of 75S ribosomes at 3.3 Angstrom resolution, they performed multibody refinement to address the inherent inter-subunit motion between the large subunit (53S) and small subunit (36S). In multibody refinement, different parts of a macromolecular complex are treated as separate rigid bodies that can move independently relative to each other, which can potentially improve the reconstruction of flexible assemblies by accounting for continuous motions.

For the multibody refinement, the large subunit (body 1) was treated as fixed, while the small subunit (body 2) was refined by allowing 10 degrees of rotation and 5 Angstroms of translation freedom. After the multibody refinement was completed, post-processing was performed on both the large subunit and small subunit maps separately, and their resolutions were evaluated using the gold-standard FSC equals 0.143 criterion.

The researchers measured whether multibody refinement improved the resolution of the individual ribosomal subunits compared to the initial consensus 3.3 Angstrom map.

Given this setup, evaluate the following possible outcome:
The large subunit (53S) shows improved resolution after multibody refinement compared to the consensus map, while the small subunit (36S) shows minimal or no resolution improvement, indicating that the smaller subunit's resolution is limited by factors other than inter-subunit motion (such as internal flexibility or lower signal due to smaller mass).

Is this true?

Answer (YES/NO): NO